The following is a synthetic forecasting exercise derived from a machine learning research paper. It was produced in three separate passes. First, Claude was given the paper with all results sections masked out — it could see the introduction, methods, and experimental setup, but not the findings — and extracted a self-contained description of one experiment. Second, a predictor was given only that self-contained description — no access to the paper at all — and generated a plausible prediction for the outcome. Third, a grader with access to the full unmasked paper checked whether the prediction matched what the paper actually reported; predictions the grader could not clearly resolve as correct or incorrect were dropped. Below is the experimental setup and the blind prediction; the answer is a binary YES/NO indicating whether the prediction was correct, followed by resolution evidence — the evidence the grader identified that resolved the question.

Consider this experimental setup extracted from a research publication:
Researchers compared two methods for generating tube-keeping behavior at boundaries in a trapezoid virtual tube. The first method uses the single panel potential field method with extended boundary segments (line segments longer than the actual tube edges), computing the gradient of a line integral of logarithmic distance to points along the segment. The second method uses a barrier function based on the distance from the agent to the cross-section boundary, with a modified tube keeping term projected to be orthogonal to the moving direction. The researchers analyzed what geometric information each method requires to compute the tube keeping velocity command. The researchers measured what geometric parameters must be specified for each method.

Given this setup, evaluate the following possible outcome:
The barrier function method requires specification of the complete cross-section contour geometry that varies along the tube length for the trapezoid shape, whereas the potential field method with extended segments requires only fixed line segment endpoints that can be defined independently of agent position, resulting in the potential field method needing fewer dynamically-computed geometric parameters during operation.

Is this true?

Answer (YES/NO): NO